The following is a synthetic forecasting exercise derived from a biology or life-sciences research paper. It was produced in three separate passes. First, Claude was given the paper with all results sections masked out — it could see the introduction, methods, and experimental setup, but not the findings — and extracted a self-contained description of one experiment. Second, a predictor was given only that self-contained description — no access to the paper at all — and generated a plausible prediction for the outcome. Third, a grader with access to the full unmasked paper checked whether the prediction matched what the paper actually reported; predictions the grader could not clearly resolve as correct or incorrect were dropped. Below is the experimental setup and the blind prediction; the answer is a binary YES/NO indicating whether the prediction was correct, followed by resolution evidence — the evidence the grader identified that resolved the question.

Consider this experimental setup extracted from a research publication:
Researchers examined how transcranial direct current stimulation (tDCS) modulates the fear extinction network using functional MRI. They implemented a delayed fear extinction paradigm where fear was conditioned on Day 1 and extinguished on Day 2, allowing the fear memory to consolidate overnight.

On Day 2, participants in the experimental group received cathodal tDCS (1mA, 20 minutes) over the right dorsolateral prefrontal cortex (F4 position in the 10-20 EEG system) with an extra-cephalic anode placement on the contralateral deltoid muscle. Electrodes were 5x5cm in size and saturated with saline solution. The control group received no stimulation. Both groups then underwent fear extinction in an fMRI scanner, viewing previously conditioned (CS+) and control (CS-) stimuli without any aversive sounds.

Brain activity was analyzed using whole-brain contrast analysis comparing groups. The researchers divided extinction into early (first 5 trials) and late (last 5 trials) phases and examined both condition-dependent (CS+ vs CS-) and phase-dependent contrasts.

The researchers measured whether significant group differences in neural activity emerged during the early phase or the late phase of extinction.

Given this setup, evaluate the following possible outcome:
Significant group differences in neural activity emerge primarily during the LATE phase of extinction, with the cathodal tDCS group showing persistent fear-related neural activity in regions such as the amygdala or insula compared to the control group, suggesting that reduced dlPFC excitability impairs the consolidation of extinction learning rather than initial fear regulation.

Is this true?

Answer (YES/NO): NO